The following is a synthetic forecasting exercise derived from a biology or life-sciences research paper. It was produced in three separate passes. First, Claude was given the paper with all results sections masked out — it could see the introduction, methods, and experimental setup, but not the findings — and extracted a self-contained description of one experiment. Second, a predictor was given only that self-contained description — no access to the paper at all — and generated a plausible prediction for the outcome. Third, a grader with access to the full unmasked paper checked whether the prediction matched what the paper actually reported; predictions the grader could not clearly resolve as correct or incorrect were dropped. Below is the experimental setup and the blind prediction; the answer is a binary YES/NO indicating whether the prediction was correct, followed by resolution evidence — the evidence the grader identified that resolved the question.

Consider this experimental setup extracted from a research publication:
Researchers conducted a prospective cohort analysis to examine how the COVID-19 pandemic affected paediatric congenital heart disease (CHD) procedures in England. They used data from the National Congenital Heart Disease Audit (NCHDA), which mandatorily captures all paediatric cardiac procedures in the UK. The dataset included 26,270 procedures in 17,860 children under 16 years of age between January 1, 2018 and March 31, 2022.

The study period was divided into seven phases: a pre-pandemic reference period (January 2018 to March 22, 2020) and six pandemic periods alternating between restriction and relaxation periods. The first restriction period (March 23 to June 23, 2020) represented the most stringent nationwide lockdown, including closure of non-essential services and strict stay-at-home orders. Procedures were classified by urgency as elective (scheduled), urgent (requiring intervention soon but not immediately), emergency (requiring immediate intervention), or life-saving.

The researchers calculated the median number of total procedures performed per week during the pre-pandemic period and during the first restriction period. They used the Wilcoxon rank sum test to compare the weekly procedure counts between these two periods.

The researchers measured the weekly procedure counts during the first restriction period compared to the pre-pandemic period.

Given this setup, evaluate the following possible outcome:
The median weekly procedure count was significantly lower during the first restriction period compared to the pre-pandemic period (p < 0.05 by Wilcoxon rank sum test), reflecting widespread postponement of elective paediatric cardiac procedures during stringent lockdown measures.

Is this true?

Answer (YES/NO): YES